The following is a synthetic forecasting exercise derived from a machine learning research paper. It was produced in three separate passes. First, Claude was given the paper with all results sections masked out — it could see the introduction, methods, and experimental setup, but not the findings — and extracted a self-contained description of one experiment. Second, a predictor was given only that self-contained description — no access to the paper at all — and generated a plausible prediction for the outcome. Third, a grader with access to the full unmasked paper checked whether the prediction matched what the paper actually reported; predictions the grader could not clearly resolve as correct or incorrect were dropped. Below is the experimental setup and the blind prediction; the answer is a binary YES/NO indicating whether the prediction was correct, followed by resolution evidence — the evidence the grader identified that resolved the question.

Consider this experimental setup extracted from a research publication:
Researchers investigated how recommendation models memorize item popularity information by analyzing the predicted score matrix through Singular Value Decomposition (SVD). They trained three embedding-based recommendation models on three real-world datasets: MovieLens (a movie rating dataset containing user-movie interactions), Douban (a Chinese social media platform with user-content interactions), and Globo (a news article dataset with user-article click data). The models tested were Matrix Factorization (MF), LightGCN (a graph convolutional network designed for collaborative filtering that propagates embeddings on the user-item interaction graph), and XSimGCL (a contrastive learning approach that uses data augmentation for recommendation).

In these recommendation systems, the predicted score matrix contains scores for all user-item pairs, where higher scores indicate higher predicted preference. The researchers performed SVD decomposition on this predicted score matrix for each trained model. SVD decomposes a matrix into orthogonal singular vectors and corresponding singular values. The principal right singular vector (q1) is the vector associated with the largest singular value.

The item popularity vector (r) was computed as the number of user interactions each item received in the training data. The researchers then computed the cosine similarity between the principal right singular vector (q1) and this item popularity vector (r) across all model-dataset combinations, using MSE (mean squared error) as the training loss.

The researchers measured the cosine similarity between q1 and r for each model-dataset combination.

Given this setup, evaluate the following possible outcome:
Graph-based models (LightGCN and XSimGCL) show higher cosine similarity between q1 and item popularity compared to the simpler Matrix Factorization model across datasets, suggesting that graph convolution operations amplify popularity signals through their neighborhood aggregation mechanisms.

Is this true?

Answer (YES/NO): NO